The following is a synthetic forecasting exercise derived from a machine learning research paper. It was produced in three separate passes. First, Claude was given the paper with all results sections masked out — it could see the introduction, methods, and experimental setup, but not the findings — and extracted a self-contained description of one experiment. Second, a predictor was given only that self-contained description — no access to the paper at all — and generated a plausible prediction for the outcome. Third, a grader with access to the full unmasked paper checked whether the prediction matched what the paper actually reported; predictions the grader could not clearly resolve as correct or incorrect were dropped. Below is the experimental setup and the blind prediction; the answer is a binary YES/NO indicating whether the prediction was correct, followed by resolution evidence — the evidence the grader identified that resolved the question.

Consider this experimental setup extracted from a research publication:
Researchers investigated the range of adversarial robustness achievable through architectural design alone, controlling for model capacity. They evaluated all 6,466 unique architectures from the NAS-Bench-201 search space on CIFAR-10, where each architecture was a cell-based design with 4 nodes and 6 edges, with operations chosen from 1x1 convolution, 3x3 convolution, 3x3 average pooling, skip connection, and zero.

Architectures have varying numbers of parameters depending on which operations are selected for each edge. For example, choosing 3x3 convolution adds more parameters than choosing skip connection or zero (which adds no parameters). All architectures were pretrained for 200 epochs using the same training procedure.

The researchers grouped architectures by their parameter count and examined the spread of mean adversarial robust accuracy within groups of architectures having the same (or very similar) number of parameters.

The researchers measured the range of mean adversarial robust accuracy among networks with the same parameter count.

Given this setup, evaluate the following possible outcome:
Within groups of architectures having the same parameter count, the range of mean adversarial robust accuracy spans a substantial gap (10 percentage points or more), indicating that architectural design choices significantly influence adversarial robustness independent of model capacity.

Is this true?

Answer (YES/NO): YES